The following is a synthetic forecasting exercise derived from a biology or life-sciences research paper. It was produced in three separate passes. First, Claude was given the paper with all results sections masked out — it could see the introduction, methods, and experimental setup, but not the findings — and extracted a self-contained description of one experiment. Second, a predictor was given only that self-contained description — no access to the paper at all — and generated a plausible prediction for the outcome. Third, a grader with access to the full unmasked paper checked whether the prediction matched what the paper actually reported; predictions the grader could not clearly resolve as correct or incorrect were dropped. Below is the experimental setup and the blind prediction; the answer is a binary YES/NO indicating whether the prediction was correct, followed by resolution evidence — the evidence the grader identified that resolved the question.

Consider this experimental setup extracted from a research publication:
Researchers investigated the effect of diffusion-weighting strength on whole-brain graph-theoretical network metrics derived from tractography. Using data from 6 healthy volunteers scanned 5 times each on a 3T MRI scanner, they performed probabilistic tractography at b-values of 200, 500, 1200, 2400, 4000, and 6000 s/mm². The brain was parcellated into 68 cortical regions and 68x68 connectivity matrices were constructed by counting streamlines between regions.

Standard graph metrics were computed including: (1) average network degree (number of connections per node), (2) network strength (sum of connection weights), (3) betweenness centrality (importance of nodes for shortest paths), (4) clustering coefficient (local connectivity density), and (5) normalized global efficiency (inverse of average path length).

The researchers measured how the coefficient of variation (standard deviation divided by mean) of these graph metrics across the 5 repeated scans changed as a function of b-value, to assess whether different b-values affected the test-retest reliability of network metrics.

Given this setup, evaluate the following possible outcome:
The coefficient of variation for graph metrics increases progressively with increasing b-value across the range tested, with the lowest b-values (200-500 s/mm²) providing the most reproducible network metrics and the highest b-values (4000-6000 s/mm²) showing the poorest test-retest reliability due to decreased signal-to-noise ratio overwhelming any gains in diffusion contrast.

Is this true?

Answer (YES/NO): NO